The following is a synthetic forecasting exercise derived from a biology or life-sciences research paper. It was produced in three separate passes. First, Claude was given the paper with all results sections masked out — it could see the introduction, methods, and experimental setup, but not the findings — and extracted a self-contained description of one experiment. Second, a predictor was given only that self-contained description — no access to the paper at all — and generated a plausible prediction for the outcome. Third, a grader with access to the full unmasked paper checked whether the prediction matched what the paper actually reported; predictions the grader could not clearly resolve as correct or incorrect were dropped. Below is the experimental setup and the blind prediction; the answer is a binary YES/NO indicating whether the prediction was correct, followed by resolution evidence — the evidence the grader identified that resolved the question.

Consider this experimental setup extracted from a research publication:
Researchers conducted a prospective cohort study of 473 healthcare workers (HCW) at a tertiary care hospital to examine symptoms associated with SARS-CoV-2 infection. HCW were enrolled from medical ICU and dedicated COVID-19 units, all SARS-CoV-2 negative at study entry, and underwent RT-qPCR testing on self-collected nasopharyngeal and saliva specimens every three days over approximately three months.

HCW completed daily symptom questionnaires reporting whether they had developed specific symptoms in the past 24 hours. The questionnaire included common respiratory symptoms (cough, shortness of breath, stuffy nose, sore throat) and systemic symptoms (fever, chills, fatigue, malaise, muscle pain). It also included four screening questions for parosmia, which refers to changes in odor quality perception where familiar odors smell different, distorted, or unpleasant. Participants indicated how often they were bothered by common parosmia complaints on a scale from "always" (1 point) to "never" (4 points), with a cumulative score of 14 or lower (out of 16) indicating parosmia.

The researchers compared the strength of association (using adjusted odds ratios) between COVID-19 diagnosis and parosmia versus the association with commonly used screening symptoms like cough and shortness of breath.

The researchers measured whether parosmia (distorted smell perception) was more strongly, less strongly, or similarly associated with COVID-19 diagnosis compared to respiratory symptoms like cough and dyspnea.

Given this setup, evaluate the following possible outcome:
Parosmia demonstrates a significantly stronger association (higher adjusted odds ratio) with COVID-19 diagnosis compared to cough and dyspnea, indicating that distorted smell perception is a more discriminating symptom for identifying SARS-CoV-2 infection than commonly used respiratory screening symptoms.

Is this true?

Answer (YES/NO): NO